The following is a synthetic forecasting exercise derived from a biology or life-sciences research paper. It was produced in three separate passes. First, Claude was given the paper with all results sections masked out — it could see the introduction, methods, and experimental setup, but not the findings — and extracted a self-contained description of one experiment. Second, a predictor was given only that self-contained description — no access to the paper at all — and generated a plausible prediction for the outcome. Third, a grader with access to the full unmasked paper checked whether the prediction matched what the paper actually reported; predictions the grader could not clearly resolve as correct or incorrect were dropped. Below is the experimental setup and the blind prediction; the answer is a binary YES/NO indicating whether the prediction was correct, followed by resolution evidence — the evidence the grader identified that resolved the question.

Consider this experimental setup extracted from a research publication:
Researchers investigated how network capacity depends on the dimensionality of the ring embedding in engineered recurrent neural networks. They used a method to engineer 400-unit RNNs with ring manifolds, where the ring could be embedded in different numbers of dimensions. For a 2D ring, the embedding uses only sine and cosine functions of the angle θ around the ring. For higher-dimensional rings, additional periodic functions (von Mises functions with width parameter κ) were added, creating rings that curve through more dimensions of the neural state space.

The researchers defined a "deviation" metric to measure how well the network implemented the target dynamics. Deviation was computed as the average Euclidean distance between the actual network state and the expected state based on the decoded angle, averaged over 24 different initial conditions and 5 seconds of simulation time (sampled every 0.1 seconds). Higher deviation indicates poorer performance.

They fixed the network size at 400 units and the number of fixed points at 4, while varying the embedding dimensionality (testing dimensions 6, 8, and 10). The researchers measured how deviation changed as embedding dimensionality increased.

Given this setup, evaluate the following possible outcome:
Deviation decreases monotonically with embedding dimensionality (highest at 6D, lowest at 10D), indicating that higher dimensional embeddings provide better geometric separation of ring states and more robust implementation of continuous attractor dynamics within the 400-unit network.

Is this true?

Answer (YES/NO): NO